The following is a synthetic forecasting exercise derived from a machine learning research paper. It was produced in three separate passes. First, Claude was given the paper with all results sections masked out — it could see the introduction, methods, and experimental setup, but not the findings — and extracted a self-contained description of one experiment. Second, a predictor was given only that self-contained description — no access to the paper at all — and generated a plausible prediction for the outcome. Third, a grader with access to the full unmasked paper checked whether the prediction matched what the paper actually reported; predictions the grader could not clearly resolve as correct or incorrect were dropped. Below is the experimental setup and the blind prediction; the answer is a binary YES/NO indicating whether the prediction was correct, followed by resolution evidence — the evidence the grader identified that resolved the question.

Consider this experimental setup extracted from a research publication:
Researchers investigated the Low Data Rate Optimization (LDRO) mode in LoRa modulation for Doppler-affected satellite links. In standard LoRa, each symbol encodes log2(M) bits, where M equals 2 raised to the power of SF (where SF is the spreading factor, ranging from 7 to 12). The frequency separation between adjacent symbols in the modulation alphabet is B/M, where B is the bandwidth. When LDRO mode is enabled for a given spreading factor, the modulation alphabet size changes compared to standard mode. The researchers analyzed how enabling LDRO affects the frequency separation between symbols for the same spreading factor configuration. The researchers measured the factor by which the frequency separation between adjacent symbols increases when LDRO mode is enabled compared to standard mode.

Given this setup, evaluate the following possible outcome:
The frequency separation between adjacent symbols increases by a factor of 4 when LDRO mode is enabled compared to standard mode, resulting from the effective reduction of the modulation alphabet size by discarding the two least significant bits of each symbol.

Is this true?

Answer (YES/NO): YES